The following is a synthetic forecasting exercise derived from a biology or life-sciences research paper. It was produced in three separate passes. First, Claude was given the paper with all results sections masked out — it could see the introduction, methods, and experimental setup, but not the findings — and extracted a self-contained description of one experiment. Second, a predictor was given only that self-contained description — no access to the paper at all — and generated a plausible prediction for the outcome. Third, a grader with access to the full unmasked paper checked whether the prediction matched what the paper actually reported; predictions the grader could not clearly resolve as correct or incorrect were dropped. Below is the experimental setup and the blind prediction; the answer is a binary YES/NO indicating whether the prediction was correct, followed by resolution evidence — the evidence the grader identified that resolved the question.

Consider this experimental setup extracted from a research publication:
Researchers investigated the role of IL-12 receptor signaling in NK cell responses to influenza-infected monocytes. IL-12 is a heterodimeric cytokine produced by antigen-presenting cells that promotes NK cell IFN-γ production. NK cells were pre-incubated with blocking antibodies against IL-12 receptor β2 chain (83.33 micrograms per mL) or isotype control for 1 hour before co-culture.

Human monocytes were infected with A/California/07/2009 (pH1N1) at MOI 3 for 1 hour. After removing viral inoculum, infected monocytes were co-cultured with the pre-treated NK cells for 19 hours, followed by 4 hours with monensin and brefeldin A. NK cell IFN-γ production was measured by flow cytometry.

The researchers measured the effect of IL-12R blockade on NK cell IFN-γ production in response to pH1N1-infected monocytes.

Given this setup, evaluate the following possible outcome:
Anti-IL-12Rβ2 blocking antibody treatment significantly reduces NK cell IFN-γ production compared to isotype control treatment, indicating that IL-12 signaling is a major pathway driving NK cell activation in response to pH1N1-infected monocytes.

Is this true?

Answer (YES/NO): NO